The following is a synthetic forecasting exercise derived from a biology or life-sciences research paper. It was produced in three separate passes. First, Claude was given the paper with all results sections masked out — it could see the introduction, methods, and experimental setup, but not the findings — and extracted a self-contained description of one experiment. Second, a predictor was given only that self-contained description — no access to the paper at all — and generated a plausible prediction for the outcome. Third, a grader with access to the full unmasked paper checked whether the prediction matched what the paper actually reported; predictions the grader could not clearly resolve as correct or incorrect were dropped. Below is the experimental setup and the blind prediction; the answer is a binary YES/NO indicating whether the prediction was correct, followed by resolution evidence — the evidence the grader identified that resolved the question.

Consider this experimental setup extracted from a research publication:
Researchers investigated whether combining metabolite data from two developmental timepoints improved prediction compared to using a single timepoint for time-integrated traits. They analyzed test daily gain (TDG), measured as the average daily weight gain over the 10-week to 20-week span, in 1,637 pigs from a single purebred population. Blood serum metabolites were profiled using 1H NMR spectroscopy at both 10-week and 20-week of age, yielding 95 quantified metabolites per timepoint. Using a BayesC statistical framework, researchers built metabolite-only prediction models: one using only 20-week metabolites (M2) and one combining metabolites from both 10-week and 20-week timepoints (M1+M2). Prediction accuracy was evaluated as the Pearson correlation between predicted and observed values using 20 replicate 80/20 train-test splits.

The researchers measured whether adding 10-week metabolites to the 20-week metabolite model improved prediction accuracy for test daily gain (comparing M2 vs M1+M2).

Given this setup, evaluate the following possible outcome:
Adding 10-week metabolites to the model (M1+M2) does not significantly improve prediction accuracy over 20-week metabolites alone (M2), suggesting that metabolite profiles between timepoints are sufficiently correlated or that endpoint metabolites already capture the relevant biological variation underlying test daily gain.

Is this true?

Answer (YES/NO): YES